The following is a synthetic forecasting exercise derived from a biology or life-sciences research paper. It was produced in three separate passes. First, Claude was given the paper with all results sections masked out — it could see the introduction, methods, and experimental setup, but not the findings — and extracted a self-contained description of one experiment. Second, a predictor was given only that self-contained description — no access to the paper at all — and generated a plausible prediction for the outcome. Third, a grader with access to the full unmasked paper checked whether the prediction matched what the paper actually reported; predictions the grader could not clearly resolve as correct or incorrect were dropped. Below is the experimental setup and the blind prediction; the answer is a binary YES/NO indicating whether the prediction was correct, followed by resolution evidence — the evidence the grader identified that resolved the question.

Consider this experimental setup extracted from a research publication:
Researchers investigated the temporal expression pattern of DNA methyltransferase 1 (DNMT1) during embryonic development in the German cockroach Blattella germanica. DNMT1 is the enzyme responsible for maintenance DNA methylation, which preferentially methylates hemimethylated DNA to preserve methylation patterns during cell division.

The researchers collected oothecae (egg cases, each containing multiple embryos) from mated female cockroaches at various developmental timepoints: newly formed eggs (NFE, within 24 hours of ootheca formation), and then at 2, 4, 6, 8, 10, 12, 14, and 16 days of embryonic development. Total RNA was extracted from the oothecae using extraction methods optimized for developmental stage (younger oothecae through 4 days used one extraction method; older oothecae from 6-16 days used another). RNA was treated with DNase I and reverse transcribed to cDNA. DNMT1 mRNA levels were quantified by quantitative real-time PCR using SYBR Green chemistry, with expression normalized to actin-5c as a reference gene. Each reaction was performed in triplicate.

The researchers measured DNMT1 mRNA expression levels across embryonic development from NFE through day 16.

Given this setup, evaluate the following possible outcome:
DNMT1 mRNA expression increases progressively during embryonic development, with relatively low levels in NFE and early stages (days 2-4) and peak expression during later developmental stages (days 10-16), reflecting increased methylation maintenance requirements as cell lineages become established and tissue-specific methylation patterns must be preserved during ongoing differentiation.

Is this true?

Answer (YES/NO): NO